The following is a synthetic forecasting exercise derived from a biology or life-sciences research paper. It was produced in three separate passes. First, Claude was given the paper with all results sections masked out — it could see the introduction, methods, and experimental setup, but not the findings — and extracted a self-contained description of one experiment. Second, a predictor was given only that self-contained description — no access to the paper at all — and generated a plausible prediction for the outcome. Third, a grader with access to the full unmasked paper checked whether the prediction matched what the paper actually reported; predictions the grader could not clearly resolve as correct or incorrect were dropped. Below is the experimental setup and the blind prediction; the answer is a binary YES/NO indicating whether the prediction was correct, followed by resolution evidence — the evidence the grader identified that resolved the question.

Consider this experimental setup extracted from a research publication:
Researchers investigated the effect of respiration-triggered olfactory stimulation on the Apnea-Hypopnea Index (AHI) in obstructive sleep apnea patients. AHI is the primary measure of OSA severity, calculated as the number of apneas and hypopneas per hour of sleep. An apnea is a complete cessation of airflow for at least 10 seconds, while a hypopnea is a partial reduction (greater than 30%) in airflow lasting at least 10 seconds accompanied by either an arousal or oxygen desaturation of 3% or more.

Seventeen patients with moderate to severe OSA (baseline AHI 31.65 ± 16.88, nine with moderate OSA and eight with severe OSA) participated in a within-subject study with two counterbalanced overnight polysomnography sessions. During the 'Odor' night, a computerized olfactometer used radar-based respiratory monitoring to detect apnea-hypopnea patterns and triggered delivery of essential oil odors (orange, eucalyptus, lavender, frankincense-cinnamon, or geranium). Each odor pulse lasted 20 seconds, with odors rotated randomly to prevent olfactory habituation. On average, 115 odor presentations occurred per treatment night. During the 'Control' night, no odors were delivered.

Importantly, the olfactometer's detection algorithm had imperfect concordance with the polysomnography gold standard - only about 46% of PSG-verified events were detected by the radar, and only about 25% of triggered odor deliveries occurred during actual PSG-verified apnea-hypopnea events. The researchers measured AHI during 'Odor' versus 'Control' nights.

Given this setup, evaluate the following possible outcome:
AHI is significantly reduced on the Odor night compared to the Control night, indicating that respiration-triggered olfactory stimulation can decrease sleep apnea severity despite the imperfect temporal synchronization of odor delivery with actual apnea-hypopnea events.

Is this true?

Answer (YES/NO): YES